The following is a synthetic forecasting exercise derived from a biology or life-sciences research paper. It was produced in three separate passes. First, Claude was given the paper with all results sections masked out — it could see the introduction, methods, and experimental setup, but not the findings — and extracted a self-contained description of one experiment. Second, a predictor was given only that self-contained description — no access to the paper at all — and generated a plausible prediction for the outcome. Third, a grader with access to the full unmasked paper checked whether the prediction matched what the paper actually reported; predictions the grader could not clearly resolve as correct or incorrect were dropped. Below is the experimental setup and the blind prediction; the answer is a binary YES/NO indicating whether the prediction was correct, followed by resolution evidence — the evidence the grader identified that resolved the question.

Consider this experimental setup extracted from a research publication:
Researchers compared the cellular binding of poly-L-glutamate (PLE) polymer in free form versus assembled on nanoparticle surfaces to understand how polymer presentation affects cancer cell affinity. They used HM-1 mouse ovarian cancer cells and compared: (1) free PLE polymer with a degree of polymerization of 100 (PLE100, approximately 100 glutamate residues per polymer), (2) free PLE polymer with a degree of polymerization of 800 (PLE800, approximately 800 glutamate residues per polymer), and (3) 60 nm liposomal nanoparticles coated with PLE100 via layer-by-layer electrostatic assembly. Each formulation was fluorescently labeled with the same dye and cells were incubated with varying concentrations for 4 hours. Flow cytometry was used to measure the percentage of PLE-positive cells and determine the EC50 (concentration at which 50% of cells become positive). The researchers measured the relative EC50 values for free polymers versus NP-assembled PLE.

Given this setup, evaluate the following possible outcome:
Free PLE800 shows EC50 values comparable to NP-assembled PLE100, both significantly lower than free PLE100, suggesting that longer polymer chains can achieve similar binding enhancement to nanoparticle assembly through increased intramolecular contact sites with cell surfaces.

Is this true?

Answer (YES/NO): NO